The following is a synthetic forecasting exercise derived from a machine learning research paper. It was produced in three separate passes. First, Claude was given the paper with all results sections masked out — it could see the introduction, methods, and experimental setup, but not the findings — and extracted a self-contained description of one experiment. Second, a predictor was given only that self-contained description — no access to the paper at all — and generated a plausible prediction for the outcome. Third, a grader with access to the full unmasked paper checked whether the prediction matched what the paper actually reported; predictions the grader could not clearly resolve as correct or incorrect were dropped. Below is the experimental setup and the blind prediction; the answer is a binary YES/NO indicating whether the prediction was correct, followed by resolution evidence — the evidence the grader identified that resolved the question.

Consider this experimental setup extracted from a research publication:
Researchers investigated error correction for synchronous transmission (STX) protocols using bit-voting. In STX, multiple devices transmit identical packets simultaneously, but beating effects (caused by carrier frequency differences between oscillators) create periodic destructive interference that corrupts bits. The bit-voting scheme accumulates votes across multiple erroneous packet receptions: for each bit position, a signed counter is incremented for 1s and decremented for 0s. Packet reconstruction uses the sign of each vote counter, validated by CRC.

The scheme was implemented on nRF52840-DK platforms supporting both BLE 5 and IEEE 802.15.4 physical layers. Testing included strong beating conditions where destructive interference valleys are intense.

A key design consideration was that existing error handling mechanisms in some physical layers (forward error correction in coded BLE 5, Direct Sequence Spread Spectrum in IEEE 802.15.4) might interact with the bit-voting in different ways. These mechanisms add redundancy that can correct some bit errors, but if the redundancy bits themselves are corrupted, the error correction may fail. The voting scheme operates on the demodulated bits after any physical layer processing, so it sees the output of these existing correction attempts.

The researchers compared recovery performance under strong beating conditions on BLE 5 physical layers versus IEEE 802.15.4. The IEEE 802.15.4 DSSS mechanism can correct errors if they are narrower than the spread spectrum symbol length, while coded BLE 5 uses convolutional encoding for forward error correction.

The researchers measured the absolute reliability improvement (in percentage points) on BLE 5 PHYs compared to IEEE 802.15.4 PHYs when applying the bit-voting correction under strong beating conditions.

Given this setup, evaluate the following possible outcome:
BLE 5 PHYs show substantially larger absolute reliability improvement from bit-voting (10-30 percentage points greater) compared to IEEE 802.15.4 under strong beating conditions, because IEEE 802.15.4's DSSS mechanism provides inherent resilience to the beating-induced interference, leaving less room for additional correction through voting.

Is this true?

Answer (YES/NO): YES